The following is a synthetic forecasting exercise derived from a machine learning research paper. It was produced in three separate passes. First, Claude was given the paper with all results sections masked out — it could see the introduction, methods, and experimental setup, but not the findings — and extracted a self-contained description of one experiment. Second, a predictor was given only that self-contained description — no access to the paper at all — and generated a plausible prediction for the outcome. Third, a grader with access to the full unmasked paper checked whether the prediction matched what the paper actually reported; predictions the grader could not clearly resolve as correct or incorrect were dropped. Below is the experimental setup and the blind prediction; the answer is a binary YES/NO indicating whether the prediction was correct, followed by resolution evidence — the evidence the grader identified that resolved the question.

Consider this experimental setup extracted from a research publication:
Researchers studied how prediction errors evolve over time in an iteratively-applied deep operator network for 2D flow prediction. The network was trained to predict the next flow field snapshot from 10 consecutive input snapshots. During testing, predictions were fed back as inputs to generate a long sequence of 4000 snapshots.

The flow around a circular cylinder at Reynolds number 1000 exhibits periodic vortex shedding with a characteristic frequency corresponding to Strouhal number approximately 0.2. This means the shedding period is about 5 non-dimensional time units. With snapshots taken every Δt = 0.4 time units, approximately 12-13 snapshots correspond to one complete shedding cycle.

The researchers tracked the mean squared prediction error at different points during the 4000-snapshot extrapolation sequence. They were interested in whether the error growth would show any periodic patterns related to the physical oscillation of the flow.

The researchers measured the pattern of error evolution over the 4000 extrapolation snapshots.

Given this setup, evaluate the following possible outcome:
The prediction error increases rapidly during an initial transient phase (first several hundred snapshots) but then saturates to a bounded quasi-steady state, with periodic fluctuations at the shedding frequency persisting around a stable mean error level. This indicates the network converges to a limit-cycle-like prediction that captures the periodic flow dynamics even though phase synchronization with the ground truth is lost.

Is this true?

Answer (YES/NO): NO